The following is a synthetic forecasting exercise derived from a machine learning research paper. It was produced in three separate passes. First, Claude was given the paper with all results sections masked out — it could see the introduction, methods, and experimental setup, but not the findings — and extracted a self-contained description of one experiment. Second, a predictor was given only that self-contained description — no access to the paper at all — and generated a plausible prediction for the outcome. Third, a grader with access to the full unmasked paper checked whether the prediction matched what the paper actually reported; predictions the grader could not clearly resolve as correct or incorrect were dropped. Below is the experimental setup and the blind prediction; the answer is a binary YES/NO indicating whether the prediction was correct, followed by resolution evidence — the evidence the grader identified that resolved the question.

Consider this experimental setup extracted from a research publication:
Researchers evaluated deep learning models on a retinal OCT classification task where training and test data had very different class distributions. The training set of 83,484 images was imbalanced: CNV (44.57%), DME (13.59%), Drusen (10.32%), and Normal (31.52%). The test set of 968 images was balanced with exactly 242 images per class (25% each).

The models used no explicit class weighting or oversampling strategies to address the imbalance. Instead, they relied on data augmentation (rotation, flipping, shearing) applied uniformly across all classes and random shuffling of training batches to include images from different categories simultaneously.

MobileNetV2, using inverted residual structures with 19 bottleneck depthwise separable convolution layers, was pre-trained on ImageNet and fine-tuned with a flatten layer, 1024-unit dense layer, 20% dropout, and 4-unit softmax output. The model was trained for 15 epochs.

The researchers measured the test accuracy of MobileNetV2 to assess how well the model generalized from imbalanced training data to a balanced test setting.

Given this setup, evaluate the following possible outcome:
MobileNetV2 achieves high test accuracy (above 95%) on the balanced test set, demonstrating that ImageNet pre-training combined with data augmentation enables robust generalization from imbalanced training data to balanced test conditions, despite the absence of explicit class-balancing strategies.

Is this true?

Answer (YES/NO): YES